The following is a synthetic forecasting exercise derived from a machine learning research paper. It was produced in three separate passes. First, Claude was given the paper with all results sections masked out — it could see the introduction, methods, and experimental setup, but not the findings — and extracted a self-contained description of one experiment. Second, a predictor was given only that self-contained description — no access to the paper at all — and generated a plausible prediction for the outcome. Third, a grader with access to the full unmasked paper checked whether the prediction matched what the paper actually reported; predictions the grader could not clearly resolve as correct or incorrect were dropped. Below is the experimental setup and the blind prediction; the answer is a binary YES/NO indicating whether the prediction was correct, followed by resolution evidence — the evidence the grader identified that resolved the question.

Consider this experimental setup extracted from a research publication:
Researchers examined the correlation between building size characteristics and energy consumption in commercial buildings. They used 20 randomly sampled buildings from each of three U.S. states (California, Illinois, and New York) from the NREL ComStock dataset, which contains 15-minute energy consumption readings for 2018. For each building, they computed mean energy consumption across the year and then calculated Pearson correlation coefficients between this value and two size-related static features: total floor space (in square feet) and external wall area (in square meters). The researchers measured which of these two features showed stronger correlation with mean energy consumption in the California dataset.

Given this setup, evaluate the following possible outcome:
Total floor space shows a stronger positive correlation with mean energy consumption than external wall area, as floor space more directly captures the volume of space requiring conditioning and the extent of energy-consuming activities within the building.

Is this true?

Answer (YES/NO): YES